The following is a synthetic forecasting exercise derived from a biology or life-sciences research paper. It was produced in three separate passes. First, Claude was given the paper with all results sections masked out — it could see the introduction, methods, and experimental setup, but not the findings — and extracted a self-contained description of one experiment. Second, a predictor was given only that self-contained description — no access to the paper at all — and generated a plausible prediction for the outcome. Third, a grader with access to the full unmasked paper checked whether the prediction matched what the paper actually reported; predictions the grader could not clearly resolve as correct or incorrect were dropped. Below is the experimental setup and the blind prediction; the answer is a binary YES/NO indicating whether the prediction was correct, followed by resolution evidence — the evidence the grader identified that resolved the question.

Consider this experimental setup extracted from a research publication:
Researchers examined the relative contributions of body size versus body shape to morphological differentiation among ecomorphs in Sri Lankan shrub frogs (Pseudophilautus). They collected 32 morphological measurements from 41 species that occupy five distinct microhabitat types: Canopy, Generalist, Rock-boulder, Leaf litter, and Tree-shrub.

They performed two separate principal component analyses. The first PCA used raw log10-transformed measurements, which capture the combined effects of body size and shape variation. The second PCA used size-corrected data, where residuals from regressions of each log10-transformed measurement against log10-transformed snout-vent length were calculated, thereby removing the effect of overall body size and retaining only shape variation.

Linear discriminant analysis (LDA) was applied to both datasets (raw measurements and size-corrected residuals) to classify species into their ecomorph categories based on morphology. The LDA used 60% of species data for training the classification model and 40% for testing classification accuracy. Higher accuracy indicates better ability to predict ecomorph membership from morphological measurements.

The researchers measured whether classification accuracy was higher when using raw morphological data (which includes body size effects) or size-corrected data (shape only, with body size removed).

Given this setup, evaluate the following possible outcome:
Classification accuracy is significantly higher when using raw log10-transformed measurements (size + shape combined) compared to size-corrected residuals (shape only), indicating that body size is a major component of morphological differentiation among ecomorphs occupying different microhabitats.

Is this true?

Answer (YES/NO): NO